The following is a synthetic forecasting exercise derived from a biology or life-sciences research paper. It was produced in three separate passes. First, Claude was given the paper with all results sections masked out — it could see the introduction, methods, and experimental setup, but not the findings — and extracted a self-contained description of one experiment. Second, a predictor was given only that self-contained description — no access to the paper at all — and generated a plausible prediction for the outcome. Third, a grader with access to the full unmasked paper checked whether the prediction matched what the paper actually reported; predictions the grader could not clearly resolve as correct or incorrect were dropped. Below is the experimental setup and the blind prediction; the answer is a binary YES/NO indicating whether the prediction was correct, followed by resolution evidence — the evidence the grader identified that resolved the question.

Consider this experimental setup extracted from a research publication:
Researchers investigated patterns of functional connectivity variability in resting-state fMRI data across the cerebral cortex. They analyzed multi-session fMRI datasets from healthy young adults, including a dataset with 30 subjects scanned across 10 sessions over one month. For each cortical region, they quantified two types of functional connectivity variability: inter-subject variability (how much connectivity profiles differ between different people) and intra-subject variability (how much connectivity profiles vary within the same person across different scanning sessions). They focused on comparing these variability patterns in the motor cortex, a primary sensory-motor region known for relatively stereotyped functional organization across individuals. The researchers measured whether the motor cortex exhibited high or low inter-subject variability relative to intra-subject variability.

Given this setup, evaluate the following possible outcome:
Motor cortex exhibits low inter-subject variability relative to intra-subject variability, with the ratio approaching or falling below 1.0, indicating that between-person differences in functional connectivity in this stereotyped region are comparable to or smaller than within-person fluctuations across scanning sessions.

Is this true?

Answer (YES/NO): YES